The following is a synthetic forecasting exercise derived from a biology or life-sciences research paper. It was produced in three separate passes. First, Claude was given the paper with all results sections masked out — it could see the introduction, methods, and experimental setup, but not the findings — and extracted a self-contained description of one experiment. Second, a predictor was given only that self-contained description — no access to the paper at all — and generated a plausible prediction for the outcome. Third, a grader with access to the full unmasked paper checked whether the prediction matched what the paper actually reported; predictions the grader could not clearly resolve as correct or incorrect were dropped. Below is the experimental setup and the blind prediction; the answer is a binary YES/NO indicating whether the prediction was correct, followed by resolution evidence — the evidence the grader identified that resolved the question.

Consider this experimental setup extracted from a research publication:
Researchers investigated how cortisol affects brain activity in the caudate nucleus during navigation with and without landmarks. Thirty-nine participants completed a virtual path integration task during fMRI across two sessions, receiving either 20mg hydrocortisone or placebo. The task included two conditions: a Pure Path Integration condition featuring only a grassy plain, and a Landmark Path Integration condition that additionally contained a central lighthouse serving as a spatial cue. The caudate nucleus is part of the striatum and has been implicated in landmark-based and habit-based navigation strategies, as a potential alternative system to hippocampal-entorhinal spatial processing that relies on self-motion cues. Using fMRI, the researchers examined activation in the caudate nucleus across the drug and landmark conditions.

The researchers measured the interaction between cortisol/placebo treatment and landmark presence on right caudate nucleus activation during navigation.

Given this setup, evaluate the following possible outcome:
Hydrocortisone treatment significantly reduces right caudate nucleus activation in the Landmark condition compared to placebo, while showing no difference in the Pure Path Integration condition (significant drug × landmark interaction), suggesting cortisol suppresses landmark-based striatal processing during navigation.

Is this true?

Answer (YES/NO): NO